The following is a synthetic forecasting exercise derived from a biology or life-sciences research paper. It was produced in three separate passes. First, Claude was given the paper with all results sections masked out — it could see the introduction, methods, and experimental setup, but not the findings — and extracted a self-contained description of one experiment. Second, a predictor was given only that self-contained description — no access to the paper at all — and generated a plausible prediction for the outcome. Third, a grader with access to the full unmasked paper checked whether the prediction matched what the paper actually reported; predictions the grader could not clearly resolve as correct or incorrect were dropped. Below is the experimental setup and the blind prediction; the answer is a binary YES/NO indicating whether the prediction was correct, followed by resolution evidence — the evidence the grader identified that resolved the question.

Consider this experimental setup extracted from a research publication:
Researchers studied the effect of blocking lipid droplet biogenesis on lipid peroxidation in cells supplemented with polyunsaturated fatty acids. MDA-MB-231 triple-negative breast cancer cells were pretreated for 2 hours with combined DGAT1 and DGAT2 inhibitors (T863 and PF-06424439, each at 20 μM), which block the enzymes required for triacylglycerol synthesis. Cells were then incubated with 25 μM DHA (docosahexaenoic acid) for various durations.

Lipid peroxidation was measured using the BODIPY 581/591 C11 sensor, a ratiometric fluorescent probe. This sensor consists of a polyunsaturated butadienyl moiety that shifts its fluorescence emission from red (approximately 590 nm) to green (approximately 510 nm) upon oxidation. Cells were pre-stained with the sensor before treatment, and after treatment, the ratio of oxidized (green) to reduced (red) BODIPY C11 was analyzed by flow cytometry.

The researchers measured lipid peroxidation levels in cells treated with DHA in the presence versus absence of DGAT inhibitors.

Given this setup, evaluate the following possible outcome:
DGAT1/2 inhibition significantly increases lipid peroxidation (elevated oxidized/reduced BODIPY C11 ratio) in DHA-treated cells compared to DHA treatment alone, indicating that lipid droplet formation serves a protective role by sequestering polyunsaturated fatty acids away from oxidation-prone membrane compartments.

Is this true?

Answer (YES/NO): YES